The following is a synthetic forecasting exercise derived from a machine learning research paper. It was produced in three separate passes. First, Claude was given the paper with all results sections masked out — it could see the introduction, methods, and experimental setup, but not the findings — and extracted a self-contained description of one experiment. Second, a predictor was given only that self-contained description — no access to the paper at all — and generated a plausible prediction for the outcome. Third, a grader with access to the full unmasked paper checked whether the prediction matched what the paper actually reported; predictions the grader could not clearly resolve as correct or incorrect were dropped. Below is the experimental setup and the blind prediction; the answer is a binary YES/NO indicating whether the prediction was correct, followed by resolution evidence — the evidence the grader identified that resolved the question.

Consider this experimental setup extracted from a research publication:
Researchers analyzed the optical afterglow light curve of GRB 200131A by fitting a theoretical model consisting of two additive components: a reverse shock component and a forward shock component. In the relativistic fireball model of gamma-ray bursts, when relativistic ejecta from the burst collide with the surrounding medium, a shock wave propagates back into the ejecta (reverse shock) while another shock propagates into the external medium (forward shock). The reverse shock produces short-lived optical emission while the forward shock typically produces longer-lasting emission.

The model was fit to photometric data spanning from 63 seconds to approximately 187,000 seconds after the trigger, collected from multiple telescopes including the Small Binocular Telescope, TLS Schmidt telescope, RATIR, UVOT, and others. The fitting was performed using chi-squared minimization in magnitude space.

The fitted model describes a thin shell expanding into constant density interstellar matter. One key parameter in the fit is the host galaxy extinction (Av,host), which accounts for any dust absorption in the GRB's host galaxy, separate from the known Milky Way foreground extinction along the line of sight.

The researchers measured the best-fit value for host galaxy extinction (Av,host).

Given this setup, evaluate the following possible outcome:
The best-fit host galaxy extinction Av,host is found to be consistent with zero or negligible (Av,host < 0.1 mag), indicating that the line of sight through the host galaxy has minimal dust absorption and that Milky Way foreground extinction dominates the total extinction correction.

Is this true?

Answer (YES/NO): YES